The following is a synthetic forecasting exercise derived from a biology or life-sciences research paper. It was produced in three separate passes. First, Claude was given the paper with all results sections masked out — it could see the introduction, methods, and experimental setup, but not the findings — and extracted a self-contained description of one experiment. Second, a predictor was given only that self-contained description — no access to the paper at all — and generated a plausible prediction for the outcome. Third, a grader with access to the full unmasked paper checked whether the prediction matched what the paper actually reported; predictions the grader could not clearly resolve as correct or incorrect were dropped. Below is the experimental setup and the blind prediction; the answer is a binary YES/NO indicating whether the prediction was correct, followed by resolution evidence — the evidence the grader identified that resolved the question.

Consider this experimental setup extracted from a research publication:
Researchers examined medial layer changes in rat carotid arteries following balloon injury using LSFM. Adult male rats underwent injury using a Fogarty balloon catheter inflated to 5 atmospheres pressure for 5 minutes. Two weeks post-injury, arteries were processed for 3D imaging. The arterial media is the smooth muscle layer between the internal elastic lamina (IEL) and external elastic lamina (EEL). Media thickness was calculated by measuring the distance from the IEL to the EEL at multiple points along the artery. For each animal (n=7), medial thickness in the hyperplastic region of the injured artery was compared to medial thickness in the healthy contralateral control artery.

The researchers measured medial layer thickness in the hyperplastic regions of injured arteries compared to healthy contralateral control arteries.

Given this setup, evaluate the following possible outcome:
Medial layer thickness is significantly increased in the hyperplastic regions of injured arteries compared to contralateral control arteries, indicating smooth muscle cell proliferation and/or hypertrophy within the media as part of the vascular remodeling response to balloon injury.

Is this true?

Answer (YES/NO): YES